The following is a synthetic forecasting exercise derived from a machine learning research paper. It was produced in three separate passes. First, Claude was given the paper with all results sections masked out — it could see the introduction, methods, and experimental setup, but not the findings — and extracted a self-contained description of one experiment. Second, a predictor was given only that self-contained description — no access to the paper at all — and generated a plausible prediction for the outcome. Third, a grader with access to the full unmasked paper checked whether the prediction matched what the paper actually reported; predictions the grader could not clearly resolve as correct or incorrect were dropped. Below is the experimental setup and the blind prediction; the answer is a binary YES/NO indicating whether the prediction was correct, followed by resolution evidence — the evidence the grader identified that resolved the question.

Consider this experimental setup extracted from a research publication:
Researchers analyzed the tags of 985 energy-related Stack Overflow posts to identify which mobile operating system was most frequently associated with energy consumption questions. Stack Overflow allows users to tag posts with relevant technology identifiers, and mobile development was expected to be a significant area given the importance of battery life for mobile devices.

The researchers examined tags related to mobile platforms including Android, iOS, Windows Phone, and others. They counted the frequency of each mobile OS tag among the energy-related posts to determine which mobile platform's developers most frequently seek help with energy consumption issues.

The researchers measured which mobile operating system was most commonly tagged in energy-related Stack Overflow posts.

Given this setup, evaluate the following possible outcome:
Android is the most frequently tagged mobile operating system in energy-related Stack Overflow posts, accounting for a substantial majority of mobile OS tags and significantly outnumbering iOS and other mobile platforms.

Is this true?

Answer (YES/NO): YES